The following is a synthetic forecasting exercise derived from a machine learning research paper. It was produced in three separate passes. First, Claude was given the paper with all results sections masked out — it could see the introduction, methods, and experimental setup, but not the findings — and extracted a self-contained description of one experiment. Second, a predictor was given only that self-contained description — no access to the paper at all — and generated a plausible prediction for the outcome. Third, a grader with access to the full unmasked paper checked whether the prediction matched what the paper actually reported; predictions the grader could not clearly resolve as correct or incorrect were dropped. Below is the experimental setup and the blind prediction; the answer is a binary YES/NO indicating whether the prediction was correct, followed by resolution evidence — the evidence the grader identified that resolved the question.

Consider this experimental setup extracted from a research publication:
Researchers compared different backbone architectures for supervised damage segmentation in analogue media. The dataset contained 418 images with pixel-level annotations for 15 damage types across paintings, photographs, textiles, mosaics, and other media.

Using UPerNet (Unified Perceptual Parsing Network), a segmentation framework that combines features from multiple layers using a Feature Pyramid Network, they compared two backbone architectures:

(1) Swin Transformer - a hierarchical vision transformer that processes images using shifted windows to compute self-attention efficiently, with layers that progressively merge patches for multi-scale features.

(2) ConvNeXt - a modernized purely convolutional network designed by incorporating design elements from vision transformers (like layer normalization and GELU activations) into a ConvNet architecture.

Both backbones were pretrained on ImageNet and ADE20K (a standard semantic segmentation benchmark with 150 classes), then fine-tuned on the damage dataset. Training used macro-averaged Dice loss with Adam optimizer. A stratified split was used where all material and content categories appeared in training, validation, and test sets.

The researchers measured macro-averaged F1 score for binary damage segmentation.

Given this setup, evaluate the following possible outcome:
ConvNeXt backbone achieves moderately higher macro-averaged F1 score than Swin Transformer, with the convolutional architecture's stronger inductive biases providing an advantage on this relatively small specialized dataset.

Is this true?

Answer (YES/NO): YES